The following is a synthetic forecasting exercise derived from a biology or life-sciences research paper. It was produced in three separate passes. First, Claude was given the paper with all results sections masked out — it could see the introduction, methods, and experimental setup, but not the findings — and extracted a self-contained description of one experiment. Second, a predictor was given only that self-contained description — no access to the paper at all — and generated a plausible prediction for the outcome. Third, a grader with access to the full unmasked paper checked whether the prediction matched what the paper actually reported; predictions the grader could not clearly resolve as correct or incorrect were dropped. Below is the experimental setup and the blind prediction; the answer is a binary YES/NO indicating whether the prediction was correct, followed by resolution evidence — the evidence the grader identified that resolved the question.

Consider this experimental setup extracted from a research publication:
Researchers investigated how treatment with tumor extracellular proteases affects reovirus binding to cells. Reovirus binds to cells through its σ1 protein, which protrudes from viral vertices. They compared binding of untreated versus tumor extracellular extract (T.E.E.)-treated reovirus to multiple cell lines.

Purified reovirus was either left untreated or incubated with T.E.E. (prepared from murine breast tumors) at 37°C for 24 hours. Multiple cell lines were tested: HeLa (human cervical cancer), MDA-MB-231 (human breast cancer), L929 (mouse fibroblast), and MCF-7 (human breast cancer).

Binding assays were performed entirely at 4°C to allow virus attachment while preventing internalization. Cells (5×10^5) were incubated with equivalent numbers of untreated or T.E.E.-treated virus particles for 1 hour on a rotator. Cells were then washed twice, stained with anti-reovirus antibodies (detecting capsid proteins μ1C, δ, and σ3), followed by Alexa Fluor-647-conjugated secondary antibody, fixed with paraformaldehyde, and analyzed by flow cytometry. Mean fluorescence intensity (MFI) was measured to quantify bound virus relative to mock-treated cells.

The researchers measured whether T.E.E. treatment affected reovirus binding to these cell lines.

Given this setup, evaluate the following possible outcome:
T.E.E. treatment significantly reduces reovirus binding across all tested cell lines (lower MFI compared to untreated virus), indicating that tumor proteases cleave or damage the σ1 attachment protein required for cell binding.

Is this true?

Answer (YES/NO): NO